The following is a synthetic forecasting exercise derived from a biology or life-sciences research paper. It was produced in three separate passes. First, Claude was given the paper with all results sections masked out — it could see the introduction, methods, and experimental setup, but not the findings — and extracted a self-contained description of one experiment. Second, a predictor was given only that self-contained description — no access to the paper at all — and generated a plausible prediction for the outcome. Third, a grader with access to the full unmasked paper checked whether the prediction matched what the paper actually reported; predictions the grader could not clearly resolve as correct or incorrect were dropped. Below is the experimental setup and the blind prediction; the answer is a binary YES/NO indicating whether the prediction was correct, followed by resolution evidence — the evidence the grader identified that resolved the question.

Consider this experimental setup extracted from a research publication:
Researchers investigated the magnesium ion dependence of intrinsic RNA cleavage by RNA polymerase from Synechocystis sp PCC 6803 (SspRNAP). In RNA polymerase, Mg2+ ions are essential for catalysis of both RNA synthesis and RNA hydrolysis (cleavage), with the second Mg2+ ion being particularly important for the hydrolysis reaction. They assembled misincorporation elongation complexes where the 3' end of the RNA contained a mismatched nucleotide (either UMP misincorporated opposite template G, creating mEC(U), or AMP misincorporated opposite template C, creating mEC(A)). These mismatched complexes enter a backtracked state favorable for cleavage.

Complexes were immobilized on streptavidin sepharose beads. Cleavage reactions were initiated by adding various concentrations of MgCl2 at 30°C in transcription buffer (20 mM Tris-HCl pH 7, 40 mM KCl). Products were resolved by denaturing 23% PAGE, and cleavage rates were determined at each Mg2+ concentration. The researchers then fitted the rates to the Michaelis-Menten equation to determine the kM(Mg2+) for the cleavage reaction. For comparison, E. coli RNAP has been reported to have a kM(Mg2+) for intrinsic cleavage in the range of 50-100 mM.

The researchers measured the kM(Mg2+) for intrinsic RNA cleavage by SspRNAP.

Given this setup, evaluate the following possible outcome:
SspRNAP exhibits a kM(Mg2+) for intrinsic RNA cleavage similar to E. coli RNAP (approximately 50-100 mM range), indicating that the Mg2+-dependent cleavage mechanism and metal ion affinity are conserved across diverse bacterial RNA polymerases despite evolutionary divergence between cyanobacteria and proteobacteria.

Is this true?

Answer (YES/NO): YES